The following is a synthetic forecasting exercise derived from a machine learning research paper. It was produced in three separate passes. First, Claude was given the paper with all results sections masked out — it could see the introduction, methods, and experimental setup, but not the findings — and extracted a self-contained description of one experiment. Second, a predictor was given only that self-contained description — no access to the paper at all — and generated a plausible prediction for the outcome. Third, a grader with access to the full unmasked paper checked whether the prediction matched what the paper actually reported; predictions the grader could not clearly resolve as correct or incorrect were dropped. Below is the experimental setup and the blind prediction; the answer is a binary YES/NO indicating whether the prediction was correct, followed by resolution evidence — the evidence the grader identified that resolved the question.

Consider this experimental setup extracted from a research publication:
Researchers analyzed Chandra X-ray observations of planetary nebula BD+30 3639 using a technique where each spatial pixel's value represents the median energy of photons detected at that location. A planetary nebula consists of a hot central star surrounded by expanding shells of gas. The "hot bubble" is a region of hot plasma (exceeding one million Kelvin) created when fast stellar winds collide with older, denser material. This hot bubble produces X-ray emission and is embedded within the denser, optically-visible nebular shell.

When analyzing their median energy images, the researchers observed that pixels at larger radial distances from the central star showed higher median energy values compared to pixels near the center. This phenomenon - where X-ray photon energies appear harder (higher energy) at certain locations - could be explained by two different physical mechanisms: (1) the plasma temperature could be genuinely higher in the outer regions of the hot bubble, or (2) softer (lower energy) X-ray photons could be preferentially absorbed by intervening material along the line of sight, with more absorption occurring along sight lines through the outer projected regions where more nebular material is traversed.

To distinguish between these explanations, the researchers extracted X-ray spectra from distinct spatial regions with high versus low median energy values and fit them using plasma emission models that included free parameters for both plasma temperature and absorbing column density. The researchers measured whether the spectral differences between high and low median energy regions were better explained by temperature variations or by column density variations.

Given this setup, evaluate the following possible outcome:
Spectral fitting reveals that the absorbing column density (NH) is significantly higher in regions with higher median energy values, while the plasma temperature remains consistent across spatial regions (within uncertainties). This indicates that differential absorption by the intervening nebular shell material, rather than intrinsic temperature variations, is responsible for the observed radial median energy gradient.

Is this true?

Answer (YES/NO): NO